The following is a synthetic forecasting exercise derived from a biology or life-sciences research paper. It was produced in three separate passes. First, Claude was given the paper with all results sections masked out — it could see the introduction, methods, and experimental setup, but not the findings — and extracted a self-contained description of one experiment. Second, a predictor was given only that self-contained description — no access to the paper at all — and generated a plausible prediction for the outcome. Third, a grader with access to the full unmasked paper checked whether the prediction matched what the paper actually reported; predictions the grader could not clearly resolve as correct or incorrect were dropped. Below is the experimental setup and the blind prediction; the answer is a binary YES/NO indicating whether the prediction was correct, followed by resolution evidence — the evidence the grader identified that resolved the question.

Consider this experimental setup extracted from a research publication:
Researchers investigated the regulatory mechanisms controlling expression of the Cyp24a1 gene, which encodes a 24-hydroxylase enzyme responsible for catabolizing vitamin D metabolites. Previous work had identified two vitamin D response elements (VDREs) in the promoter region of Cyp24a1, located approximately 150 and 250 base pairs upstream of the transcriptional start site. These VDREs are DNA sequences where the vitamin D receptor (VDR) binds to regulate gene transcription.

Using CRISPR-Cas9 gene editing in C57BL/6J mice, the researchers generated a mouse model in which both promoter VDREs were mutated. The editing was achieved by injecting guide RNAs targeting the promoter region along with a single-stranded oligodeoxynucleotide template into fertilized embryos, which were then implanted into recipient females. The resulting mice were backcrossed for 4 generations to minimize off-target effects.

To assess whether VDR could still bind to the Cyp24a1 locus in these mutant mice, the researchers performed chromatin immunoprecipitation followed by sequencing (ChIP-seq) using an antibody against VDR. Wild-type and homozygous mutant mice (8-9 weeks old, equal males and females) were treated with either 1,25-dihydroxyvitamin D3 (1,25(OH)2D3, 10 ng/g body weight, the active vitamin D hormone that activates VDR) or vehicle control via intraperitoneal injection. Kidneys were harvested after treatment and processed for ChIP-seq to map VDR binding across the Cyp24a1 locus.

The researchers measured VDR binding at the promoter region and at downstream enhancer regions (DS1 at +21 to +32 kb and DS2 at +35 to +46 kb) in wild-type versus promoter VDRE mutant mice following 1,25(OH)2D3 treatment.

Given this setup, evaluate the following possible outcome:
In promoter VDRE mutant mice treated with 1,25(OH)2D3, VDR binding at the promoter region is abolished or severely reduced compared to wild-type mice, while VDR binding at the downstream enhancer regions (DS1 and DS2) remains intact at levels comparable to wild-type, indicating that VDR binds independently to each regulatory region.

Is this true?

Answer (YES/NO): NO